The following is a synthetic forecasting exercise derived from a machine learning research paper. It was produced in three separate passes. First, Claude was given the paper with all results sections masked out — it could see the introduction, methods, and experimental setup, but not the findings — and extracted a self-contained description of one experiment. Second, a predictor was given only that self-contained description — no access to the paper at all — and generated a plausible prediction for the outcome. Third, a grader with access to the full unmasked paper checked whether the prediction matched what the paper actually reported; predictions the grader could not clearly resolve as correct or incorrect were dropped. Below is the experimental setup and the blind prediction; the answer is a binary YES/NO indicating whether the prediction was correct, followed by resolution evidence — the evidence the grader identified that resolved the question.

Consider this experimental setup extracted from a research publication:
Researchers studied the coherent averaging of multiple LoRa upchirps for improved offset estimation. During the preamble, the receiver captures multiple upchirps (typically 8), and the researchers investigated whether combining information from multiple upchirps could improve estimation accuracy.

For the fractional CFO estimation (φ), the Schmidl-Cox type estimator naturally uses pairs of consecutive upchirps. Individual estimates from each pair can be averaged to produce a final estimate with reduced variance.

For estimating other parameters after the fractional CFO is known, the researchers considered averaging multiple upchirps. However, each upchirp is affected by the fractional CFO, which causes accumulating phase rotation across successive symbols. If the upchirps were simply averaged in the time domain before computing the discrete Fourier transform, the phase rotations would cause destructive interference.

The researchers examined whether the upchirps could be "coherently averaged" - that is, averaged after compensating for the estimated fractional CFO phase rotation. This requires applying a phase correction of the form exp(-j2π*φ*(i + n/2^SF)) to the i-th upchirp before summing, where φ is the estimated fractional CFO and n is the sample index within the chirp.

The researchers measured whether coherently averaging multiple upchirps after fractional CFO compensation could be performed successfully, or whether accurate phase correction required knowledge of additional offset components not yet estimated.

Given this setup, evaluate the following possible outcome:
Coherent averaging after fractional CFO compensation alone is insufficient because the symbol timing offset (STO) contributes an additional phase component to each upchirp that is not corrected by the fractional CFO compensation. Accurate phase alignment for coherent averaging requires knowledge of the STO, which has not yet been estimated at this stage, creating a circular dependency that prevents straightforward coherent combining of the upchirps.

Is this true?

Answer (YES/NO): NO